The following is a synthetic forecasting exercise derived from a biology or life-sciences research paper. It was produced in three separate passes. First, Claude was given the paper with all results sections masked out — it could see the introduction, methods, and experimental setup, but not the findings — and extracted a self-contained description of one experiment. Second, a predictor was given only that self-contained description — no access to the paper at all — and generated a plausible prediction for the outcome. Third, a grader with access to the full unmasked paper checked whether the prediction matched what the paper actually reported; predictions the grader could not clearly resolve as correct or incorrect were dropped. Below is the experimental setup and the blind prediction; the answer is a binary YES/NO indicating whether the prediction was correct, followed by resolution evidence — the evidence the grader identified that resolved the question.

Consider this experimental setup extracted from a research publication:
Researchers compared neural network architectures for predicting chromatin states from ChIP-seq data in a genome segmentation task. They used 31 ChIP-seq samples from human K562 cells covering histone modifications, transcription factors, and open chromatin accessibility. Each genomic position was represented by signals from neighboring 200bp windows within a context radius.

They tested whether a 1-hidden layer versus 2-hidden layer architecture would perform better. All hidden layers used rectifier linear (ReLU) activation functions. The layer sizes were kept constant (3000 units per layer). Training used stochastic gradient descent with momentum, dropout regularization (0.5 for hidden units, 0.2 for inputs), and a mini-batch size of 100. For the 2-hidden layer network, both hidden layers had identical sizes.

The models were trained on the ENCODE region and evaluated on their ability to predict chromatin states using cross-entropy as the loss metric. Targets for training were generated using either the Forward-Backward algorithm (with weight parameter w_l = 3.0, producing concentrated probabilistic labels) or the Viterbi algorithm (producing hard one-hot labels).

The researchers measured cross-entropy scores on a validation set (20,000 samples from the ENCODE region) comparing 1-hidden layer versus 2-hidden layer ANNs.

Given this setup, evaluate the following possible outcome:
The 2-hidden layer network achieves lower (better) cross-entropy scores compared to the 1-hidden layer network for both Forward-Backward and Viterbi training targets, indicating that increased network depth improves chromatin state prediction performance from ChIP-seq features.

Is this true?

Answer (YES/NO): NO